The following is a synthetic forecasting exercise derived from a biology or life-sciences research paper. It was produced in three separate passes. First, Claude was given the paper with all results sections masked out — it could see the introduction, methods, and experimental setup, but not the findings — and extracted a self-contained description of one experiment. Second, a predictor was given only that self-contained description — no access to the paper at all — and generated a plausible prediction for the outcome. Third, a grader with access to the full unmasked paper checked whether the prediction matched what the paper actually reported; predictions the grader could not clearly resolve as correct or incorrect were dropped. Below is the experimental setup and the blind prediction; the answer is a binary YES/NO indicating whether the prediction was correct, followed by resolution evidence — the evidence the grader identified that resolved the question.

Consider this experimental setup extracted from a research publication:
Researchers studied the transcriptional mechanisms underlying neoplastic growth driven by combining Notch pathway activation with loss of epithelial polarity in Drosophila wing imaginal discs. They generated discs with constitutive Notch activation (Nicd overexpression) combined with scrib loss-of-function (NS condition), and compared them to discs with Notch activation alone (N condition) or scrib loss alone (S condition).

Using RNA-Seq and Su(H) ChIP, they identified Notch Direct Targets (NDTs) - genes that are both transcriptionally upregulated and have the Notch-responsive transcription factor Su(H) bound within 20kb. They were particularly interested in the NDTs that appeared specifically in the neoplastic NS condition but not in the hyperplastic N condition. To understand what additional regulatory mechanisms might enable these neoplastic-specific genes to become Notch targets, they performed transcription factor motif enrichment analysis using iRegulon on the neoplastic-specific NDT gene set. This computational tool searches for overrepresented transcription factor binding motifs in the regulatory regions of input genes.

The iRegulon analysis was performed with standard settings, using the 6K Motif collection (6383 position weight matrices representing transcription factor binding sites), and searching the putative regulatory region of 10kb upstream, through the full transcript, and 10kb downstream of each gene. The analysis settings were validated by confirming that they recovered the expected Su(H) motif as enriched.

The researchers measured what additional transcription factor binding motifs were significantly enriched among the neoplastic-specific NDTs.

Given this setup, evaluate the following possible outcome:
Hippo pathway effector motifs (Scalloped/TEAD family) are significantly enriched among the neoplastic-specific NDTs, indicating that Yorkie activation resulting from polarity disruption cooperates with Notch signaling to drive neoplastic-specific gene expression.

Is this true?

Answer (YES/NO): NO